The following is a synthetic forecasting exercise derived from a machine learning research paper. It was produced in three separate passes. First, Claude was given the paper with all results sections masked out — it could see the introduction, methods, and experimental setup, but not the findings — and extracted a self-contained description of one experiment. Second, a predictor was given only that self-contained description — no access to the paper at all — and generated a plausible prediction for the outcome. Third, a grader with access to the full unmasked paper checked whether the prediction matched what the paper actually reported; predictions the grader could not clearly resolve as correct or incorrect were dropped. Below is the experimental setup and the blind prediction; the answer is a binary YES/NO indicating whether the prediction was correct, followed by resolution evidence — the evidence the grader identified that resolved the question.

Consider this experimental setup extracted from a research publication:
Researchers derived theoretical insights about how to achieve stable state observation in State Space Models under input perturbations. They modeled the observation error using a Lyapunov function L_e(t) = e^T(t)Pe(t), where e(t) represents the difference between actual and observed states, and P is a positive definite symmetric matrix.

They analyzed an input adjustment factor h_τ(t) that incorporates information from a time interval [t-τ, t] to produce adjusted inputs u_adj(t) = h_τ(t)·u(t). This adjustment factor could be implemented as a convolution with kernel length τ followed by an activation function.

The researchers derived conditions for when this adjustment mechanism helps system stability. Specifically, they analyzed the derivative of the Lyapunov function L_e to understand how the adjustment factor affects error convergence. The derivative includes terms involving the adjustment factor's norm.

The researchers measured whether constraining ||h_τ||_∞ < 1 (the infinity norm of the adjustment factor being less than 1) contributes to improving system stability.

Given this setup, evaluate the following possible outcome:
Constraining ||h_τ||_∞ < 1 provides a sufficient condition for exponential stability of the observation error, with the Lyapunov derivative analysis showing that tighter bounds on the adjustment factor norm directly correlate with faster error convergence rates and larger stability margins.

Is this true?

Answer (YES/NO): NO